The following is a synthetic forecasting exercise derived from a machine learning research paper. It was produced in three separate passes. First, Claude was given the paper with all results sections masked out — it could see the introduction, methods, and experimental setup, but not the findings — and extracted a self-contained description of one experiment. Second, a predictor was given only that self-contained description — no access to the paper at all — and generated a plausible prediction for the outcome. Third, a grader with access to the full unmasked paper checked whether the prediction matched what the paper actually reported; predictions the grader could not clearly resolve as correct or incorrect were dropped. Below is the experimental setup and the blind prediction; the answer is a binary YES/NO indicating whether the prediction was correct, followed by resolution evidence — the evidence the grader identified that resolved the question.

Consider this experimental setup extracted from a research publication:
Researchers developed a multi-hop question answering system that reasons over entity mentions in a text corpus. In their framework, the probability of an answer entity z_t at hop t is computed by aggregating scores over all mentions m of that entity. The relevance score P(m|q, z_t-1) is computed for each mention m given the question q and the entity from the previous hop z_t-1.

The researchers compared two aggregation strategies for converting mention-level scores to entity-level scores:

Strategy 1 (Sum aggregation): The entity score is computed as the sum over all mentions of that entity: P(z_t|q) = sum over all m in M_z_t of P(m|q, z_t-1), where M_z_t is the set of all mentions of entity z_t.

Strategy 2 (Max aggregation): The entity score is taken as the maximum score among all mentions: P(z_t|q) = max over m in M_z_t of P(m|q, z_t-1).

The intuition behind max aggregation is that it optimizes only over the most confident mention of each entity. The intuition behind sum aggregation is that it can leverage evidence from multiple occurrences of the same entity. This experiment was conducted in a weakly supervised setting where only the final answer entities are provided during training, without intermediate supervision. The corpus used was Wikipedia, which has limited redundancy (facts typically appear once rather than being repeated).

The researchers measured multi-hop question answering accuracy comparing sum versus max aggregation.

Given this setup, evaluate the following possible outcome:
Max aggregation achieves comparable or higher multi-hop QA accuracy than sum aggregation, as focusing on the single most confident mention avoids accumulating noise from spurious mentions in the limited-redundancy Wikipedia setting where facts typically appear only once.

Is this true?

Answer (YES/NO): YES